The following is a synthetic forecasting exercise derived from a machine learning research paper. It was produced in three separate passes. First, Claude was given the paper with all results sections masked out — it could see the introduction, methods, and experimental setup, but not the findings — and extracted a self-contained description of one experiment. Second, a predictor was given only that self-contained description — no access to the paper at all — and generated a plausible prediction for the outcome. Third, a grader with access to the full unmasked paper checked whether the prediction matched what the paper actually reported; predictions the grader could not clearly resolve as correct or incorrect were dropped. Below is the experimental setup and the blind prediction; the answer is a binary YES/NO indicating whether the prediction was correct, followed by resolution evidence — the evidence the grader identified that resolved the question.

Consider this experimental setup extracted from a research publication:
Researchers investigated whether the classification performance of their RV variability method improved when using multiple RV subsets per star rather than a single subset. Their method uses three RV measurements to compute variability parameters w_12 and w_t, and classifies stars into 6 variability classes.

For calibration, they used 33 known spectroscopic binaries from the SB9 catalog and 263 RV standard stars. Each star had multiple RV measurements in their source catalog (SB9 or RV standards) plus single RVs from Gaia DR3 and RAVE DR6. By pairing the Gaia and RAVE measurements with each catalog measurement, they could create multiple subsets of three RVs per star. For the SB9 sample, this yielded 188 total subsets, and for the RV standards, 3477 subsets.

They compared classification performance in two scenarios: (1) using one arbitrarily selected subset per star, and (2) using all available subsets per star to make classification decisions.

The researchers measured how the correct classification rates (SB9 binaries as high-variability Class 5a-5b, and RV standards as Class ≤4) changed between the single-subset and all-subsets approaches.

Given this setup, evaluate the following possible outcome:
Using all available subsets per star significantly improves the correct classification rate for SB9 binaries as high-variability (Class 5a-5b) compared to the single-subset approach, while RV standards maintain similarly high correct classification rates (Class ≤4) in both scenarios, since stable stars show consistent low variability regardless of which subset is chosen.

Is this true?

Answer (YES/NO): NO